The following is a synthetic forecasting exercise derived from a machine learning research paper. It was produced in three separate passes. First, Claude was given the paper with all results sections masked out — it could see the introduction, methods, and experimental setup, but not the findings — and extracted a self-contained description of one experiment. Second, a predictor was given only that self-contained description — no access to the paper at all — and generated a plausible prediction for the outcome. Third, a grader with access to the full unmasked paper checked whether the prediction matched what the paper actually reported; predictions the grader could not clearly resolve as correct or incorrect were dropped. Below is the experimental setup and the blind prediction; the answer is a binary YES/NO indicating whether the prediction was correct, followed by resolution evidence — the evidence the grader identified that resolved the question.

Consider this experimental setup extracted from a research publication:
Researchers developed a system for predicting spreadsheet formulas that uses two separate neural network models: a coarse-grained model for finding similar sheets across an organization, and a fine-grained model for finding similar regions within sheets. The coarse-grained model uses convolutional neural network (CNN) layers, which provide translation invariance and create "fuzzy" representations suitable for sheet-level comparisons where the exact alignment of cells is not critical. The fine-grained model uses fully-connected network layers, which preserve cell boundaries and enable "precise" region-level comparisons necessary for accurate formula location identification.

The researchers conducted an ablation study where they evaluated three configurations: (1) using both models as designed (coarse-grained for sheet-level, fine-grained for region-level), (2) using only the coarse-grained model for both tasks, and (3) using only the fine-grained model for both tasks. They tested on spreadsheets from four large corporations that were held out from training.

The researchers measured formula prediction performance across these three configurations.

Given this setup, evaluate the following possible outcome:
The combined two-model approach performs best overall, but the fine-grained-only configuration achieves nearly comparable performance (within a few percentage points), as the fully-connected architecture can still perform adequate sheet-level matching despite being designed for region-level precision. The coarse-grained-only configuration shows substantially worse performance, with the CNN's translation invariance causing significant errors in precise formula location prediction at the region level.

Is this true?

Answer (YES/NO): YES